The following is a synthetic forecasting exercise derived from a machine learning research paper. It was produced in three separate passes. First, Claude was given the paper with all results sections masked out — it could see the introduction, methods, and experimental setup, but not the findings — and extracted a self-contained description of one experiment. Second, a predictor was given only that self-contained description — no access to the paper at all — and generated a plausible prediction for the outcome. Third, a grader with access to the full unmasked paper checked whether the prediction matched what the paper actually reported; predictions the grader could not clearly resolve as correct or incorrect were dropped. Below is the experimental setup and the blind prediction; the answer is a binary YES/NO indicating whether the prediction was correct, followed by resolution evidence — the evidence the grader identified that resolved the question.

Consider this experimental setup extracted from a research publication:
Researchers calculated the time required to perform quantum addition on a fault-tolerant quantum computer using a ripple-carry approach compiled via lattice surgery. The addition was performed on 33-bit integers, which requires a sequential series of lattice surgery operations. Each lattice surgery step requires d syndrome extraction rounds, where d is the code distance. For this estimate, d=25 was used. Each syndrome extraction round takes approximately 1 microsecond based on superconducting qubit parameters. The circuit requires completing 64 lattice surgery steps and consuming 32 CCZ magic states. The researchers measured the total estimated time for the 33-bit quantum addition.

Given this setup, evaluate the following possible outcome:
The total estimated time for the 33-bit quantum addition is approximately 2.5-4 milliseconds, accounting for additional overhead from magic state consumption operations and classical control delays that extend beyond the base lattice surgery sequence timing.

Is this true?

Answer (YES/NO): NO